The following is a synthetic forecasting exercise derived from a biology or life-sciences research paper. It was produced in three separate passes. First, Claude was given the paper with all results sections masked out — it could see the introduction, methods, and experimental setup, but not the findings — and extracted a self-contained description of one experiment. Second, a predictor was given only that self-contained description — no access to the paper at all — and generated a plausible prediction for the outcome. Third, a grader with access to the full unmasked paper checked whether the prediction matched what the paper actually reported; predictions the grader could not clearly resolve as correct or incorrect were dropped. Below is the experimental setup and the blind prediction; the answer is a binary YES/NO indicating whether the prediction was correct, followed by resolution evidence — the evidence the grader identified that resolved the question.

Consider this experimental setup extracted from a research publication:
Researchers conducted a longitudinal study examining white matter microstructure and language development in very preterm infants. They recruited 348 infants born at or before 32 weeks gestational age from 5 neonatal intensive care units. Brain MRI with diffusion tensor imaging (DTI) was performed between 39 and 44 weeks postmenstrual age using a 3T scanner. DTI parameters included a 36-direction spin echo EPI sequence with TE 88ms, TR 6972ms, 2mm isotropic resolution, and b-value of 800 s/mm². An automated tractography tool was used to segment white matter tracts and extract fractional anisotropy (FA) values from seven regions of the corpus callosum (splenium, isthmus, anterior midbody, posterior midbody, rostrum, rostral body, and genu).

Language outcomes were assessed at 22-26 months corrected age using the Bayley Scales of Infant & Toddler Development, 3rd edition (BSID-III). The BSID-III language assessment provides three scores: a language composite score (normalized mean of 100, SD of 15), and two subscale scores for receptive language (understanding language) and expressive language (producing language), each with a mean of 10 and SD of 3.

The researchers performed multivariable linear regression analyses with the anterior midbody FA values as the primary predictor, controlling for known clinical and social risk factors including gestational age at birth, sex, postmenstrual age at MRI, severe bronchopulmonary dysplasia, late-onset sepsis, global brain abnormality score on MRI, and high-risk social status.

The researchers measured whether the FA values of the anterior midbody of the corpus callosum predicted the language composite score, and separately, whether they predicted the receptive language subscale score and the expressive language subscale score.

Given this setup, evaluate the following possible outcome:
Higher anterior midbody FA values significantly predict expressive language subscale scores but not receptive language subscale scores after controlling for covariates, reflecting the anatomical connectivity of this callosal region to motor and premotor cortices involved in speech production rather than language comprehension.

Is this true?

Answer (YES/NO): YES